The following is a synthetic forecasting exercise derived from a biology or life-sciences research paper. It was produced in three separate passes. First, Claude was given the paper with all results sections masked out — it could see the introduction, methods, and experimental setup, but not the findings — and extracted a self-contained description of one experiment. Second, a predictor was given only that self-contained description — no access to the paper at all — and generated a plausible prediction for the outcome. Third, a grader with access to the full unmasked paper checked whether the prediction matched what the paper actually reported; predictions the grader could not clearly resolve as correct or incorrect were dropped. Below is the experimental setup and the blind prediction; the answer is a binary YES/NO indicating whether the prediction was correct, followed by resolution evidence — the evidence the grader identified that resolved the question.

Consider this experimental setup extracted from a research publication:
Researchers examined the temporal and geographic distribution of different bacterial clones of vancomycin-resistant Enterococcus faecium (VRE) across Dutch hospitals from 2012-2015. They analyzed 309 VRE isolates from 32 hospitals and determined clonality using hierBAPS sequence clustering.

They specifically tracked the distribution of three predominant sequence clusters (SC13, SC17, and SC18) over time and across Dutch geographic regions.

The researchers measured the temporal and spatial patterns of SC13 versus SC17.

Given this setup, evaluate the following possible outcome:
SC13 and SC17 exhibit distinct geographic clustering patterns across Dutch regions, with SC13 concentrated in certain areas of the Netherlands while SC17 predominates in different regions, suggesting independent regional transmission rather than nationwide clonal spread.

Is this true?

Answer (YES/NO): NO